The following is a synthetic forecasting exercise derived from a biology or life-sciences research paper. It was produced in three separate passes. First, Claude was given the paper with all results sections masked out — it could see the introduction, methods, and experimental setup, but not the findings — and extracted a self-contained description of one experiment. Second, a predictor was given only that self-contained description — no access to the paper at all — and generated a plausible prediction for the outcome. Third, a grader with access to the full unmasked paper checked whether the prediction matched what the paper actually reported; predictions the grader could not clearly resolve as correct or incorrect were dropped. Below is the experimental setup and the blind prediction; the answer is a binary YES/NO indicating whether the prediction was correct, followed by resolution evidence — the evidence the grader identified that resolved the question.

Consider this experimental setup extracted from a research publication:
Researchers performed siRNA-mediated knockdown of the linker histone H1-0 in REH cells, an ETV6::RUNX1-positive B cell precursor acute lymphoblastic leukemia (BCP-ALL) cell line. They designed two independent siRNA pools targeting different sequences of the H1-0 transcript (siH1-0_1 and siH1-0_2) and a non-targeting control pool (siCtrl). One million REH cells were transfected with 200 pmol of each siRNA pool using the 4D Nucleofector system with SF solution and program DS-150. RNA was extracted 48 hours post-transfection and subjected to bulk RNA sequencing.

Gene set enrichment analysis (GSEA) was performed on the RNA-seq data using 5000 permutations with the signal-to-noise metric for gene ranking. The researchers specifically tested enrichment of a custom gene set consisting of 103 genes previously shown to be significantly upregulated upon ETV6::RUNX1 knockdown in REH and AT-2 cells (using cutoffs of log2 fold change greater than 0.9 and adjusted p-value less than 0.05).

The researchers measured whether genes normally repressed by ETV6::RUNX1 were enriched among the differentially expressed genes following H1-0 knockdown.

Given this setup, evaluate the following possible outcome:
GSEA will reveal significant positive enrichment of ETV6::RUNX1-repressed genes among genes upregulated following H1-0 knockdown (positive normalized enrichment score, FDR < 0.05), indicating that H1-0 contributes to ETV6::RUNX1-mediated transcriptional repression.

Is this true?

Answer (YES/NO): YES